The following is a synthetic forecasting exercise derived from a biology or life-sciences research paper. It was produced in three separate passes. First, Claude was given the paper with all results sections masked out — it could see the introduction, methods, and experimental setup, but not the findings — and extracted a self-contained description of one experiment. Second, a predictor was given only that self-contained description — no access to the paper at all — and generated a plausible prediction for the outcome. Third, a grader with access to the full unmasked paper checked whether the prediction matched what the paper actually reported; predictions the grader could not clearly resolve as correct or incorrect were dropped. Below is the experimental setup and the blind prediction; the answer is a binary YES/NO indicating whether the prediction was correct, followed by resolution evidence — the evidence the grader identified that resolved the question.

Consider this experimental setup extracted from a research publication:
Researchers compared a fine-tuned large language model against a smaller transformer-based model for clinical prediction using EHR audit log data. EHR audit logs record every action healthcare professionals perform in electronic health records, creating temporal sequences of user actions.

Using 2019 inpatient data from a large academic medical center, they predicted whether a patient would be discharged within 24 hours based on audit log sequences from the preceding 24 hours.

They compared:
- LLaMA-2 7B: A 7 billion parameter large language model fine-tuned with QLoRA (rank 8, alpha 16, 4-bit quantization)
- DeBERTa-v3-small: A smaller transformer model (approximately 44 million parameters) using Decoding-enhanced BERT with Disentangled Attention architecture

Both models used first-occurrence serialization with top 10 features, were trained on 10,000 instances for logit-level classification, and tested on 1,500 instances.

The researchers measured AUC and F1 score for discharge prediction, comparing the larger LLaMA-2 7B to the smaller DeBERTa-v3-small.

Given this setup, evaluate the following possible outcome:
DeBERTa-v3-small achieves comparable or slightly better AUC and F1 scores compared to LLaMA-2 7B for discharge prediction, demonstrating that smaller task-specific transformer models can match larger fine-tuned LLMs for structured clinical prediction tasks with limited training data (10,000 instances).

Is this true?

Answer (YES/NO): YES